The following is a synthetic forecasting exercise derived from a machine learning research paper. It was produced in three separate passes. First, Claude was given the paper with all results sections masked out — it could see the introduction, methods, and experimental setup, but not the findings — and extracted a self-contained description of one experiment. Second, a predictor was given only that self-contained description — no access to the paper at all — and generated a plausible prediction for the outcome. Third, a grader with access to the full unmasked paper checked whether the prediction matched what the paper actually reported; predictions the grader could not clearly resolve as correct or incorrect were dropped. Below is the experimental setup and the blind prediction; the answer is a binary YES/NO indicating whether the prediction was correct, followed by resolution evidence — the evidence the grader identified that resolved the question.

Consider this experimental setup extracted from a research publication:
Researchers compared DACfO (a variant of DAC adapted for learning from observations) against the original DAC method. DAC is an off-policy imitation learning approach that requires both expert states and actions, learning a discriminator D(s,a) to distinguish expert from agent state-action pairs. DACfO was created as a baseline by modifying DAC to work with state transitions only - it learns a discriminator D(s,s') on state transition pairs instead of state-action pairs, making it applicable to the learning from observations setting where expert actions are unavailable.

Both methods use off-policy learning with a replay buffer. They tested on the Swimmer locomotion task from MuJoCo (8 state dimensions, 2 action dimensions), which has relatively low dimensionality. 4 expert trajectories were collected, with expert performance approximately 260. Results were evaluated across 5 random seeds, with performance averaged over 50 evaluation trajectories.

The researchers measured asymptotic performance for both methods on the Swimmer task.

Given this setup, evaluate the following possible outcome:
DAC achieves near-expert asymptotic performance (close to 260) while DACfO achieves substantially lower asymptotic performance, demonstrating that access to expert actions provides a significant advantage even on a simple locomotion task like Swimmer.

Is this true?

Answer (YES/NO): NO